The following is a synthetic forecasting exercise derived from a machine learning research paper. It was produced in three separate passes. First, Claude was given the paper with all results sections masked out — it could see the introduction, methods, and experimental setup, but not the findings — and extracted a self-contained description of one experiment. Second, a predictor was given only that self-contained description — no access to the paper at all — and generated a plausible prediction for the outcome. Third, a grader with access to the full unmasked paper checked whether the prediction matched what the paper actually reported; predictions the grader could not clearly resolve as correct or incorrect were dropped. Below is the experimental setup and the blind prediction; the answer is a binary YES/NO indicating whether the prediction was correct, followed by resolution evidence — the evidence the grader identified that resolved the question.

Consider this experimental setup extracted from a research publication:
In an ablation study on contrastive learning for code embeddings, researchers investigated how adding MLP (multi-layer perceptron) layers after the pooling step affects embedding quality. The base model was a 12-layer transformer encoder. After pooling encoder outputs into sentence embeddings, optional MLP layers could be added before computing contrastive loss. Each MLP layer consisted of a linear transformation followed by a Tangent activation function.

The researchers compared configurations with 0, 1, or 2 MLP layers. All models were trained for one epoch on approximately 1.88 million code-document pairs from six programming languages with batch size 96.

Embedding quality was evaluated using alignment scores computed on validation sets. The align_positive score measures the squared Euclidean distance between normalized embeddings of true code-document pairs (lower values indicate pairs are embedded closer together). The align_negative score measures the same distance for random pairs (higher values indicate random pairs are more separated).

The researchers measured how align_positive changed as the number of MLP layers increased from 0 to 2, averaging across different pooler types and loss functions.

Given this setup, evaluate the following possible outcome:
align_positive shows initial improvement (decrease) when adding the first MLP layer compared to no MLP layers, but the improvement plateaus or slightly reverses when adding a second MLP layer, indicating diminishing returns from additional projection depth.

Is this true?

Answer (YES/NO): NO